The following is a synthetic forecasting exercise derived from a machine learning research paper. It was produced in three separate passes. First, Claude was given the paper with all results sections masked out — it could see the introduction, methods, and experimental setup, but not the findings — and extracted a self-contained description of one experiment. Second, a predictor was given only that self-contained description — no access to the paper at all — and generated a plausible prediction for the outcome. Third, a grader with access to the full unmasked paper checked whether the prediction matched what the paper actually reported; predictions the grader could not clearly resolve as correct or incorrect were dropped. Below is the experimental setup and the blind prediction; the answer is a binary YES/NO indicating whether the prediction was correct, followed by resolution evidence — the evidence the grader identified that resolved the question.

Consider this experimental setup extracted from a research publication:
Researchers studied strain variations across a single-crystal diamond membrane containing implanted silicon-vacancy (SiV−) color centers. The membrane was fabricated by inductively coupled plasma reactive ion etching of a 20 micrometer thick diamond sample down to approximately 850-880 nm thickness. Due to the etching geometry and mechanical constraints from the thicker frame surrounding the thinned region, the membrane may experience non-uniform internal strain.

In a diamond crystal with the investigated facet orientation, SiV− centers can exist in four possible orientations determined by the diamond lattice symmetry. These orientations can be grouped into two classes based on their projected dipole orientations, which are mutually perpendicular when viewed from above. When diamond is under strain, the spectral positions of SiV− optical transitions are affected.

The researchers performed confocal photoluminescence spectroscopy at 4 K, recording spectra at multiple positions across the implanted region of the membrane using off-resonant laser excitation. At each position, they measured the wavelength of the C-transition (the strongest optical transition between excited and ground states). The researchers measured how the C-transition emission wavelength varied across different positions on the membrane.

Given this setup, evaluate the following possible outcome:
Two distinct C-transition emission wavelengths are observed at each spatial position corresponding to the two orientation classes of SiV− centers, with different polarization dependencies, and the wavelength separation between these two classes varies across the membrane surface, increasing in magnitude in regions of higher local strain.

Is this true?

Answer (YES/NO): NO